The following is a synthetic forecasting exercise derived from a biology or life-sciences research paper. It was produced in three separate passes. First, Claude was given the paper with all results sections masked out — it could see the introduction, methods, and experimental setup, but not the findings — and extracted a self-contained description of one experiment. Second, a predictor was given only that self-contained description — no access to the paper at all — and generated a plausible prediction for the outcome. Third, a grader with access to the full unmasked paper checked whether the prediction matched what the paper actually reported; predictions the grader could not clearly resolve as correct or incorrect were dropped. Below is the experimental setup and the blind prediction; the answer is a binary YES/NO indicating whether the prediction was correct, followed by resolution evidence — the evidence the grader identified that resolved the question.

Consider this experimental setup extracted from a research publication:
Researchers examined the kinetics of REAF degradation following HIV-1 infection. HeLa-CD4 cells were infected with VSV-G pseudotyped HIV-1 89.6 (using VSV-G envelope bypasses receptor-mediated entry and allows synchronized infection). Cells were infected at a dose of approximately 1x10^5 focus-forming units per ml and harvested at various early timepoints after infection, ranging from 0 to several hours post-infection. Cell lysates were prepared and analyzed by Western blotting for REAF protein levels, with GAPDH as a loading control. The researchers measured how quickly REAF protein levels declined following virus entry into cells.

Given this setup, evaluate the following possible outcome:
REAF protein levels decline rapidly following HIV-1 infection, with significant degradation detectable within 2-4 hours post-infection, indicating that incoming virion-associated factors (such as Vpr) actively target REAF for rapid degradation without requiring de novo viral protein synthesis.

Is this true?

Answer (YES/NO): NO